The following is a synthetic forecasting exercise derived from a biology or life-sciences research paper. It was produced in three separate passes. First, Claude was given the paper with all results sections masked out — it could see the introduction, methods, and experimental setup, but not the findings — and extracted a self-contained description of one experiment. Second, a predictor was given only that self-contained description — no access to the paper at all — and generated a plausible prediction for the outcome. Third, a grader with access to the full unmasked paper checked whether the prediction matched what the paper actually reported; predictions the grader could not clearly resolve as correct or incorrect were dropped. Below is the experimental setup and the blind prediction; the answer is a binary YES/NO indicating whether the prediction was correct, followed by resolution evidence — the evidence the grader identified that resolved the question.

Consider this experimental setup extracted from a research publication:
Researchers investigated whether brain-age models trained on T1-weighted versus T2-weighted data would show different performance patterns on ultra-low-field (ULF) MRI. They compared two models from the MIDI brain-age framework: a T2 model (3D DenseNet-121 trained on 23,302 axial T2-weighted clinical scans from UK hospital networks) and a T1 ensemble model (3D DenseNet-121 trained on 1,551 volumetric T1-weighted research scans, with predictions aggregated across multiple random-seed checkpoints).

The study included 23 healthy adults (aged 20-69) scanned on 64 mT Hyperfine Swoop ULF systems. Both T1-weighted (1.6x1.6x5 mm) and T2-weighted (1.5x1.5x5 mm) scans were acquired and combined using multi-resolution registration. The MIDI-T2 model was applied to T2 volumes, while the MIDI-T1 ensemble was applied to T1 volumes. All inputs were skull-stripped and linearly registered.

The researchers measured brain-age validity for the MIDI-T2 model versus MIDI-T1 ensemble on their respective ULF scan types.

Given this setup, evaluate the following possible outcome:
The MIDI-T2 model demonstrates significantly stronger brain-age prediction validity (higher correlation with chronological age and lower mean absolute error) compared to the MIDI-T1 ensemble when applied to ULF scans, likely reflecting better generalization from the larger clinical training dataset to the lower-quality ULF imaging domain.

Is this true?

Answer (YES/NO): YES